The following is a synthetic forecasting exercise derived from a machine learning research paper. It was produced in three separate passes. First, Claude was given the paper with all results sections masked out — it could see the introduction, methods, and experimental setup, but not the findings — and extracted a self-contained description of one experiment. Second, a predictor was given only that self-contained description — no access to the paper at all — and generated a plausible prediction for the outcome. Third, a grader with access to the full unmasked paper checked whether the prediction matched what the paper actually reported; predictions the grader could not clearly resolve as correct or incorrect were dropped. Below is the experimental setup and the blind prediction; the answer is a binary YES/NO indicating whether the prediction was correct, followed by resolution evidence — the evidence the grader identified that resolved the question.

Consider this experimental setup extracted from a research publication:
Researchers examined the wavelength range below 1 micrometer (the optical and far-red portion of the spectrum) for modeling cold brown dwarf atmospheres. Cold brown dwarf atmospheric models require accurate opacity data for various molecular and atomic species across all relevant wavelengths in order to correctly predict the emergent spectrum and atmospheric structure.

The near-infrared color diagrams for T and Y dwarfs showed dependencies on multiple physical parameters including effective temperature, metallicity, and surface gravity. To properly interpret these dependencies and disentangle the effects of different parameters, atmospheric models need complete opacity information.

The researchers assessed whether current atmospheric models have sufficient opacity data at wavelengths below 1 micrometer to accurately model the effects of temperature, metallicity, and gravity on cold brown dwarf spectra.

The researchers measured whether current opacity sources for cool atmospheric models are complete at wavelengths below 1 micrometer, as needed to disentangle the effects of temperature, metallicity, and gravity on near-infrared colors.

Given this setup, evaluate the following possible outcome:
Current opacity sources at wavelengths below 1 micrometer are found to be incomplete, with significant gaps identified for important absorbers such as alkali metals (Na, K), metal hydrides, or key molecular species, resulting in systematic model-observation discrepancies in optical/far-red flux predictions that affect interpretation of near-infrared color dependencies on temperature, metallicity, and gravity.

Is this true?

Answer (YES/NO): YES